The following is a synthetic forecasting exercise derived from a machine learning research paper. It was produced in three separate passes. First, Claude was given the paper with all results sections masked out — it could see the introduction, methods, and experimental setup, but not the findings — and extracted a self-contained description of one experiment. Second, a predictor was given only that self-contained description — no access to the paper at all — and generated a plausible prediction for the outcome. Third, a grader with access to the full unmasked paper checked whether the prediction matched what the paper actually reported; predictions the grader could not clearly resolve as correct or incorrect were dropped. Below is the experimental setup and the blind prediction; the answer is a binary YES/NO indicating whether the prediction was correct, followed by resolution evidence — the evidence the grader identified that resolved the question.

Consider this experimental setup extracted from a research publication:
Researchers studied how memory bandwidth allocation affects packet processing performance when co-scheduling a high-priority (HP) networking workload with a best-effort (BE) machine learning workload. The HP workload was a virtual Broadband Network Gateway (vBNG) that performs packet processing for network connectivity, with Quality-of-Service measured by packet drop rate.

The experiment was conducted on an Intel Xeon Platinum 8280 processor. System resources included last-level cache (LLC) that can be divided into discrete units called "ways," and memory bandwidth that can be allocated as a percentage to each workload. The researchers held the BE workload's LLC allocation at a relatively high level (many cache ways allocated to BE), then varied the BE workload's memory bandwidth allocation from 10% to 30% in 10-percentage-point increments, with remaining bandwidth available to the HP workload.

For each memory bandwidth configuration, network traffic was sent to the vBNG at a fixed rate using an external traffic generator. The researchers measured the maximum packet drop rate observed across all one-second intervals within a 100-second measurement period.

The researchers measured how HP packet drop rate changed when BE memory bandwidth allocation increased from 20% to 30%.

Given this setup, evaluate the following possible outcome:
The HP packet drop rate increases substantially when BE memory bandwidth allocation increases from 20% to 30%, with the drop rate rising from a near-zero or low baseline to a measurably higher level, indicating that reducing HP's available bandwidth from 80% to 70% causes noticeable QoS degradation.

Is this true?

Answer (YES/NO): YES